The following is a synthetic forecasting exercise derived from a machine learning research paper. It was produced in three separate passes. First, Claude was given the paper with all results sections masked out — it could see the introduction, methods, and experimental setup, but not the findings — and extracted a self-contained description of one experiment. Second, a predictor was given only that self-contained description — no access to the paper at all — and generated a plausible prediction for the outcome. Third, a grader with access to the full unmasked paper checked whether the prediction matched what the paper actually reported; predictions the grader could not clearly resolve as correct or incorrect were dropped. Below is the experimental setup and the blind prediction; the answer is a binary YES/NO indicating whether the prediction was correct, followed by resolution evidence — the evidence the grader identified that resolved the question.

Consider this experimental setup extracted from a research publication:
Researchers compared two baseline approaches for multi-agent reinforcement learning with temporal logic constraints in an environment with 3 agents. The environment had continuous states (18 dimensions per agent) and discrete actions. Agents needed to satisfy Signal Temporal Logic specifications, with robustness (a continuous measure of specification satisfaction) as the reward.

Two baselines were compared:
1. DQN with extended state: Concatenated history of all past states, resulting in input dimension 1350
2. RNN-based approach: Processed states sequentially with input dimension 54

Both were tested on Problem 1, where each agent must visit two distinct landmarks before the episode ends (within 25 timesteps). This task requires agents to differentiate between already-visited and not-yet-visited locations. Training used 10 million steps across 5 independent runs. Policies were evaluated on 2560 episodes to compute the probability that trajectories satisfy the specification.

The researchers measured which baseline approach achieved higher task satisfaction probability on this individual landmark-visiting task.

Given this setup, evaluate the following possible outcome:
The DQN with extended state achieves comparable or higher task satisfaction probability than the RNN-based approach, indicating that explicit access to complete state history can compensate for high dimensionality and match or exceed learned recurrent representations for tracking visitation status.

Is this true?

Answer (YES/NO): YES